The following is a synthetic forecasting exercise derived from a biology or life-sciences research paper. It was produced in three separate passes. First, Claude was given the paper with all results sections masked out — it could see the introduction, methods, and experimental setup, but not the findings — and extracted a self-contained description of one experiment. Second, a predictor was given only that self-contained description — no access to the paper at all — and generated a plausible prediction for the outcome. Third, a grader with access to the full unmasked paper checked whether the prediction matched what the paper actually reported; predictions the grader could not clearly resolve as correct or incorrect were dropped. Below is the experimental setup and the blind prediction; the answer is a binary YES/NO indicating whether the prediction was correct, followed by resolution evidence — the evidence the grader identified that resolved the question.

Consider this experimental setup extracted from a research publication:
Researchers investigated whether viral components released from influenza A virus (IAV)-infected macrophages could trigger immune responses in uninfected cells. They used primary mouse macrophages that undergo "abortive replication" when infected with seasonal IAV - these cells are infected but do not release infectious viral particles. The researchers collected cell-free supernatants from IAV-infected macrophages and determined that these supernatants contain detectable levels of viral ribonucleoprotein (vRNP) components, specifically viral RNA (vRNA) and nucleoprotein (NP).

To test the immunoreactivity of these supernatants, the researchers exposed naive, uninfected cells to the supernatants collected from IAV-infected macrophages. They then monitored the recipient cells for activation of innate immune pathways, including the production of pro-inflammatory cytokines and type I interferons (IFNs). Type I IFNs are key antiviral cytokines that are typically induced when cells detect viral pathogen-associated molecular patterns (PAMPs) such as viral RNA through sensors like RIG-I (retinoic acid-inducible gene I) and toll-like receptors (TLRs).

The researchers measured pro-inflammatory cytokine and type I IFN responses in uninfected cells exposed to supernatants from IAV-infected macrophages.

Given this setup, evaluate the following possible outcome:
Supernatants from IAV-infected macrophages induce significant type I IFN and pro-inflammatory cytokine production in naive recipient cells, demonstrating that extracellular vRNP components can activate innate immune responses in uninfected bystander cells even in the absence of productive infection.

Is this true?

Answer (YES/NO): NO